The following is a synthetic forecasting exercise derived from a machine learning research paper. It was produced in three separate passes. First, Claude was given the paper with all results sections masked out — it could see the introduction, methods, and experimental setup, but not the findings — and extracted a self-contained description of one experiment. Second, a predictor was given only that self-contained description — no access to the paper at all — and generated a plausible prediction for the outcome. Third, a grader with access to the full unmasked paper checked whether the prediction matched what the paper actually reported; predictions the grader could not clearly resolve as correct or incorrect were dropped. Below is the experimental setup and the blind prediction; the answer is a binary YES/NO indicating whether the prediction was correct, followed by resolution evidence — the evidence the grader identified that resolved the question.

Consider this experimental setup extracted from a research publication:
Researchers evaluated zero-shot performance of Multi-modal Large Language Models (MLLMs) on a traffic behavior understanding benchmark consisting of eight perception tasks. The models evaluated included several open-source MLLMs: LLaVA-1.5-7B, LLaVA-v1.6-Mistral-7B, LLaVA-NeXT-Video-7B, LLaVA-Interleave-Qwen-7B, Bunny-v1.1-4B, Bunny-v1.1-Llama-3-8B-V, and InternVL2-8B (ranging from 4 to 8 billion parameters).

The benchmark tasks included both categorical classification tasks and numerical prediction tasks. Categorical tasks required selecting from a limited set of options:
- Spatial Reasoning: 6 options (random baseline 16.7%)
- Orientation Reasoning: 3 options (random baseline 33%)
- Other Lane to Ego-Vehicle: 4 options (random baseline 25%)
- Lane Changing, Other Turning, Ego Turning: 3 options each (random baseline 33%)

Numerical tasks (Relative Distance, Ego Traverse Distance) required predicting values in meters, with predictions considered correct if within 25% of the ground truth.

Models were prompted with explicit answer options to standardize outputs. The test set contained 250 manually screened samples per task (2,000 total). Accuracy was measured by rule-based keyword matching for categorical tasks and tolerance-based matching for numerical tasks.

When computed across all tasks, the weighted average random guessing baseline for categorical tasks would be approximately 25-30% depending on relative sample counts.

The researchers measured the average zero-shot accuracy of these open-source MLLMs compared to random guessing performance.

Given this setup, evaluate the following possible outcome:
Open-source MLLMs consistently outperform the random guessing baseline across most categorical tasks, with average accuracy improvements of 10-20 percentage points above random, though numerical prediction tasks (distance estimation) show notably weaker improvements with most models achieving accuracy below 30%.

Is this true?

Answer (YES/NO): NO